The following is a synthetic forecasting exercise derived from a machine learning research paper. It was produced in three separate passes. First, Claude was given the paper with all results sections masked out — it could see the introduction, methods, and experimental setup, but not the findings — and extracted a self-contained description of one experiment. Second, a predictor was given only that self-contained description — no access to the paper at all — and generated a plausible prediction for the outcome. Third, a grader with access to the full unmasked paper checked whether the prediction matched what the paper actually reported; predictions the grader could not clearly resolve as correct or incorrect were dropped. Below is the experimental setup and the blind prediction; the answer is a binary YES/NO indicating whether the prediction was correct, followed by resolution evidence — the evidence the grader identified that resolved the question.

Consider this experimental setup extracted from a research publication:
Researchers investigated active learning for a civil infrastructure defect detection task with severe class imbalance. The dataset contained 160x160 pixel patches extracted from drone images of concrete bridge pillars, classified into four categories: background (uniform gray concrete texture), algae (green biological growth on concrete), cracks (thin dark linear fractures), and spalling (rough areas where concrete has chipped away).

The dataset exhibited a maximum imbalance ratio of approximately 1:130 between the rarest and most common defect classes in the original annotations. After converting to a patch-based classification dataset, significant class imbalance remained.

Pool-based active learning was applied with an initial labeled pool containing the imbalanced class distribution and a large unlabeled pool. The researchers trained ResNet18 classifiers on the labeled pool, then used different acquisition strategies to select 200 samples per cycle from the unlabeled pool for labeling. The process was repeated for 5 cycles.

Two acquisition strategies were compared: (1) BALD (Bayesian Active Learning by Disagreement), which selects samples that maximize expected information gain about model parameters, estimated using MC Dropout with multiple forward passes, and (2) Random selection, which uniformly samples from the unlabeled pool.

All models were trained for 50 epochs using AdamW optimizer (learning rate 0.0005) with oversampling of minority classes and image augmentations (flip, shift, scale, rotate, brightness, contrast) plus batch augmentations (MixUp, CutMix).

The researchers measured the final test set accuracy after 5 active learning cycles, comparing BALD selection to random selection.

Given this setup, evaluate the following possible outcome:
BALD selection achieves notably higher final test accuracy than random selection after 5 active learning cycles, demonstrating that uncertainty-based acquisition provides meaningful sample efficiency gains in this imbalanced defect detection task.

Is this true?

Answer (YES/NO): NO